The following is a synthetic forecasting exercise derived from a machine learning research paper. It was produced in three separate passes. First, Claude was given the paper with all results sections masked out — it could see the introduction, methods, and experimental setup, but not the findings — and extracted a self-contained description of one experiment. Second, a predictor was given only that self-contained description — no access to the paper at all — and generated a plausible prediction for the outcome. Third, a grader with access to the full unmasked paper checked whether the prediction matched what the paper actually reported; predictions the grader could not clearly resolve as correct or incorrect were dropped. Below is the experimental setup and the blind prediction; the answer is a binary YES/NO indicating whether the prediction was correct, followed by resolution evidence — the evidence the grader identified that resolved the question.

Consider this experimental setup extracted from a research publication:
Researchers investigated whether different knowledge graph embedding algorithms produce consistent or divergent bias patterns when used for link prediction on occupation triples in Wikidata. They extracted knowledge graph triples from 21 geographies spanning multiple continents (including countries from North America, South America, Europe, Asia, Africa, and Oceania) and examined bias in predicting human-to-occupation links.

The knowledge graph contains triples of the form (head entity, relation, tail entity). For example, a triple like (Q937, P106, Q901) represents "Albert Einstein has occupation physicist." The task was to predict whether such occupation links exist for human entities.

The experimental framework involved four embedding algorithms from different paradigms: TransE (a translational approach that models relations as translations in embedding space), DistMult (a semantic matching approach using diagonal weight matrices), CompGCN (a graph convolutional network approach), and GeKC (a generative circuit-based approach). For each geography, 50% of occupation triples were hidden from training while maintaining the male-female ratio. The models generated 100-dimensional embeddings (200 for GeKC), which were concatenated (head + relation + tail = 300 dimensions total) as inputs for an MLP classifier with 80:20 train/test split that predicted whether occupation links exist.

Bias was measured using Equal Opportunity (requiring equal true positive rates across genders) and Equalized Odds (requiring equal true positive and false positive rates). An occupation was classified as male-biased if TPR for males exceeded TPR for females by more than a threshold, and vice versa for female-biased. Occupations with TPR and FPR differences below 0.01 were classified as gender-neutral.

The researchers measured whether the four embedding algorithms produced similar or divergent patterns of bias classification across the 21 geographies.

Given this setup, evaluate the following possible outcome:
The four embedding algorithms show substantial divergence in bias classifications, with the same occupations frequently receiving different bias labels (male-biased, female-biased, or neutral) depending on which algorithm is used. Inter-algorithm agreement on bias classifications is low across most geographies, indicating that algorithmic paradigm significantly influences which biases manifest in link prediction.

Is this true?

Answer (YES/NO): NO